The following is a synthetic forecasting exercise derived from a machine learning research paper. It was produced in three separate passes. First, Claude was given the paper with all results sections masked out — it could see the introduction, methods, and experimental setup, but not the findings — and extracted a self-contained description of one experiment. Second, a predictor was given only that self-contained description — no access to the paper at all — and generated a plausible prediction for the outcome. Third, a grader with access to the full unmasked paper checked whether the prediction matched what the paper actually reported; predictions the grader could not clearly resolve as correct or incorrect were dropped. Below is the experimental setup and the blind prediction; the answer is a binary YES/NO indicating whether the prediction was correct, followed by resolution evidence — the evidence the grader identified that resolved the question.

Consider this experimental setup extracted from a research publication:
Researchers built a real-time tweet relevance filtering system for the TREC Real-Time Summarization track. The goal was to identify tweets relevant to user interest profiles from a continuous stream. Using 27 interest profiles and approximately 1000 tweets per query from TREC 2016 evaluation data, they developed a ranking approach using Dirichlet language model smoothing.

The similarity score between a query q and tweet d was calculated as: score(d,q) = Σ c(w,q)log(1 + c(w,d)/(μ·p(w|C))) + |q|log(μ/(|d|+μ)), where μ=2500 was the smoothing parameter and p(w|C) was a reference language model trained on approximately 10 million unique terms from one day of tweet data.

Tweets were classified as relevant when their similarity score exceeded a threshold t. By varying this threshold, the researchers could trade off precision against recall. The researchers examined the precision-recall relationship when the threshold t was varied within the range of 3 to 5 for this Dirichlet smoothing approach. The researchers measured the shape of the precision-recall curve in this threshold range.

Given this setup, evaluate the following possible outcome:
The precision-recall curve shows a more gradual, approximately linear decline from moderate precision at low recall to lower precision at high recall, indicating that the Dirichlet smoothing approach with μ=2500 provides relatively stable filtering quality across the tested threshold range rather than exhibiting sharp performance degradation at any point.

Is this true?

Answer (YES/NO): YES